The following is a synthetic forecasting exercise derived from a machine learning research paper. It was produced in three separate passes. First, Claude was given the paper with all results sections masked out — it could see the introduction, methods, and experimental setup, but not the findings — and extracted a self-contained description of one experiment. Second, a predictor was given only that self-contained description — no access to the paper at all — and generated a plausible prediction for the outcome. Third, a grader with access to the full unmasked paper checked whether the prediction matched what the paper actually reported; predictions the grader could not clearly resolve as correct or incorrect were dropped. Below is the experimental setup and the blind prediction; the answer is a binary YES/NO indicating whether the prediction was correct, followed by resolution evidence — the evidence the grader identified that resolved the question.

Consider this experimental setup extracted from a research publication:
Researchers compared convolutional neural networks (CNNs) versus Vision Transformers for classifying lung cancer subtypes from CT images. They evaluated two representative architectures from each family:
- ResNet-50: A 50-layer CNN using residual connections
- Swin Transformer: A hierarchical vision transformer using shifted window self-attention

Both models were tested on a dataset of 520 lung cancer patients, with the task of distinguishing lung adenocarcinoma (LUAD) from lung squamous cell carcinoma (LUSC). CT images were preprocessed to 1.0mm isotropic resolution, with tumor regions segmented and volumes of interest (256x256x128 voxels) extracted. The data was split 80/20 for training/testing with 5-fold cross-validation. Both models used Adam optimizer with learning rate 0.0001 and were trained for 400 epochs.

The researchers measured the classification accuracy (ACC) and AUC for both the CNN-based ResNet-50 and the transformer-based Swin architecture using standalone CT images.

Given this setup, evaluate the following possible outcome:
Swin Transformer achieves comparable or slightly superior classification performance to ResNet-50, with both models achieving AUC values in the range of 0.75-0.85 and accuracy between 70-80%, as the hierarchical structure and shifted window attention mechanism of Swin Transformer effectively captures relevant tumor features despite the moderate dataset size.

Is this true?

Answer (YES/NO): NO